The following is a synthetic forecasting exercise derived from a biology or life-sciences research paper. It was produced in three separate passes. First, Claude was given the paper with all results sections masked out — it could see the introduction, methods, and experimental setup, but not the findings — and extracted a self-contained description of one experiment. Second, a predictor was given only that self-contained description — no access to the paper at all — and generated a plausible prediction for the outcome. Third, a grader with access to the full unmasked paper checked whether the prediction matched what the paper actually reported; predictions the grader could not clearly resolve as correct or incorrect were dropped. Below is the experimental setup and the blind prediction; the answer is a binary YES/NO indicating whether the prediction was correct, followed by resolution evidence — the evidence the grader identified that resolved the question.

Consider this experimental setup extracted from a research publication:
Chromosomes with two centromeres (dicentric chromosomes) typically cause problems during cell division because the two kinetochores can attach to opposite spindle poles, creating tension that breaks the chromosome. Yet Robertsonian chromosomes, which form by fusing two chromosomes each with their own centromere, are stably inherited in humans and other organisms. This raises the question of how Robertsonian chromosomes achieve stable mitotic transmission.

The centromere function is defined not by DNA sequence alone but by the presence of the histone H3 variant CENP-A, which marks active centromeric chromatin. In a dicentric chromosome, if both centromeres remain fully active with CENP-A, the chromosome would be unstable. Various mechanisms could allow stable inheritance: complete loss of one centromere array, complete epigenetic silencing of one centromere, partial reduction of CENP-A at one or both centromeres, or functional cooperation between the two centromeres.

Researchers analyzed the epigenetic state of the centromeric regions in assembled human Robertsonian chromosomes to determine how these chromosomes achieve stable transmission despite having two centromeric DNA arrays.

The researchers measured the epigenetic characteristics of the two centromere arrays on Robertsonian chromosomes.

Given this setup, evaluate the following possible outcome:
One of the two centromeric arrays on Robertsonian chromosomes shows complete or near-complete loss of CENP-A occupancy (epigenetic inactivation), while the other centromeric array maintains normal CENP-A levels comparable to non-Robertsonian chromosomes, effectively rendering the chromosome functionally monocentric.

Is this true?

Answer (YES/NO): NO